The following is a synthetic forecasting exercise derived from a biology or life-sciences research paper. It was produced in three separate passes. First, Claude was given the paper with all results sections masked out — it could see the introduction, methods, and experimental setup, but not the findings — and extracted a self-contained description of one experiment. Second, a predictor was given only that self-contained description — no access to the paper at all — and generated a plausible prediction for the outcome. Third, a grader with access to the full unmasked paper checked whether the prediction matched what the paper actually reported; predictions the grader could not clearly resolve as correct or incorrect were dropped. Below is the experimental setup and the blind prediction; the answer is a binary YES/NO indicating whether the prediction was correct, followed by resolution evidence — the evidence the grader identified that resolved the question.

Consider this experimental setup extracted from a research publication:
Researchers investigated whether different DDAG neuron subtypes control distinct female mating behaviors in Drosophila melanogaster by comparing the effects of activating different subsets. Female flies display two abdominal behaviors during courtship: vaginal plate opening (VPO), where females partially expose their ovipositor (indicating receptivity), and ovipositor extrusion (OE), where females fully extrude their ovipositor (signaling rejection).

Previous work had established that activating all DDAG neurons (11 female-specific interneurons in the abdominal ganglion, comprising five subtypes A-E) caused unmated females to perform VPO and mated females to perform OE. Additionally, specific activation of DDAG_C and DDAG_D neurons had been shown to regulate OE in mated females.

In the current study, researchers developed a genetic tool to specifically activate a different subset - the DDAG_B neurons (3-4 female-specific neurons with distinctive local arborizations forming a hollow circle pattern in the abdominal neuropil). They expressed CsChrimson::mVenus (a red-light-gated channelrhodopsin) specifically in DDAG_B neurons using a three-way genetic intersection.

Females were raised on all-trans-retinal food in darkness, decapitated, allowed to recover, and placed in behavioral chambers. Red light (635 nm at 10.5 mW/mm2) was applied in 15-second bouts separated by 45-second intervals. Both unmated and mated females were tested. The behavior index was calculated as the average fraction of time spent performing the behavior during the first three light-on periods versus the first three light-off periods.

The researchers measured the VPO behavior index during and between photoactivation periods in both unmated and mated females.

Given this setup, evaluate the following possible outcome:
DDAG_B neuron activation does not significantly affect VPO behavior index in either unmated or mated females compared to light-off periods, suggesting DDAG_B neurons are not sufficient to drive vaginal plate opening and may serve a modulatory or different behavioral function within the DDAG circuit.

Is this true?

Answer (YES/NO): NO